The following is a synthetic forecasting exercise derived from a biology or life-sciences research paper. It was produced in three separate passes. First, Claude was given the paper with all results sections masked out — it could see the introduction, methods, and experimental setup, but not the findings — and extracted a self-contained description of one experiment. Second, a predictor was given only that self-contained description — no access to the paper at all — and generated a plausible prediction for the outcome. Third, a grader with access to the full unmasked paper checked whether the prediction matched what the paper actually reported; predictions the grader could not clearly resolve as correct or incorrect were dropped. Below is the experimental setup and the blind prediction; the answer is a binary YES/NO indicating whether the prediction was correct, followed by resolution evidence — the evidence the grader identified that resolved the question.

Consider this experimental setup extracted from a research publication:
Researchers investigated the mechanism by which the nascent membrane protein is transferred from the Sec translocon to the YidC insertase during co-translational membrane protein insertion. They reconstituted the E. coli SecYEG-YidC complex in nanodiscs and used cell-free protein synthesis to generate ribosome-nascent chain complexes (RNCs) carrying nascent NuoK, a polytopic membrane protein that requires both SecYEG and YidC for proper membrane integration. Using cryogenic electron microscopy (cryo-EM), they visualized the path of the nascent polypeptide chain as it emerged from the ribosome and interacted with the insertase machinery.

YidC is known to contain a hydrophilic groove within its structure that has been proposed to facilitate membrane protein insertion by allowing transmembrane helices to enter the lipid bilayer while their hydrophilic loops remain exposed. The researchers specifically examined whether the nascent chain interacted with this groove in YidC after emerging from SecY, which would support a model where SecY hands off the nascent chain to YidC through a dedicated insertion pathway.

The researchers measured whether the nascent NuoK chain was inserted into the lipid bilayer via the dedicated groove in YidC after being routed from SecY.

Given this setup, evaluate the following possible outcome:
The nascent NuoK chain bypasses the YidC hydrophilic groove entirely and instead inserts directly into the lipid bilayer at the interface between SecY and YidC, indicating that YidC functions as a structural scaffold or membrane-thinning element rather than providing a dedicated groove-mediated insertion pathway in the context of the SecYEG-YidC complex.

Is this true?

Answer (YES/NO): NO